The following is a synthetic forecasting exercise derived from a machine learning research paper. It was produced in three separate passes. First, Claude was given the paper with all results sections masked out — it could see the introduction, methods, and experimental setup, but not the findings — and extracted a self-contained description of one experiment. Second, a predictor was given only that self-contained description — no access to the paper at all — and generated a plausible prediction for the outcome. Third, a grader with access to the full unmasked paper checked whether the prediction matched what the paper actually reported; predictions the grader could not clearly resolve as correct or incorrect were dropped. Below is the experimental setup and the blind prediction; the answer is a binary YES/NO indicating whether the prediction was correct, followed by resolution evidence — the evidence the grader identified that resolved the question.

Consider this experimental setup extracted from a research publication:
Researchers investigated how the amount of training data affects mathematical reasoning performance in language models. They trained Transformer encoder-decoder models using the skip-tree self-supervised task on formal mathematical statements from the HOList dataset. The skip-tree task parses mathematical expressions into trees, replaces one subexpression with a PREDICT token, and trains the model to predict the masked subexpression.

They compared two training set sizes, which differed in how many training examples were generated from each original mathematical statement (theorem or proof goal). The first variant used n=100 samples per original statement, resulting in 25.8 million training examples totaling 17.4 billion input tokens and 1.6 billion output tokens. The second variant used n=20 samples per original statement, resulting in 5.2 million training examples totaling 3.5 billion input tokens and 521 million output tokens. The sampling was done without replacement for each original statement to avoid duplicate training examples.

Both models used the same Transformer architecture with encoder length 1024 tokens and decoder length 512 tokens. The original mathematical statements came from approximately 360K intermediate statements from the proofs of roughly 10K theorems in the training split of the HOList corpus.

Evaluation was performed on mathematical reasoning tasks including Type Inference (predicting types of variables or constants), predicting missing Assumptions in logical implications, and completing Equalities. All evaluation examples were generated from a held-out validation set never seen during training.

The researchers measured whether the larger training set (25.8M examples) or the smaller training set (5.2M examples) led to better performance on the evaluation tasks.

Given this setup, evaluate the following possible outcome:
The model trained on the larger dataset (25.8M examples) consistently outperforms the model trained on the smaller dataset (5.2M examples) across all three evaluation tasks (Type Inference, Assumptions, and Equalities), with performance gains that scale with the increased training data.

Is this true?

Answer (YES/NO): YES